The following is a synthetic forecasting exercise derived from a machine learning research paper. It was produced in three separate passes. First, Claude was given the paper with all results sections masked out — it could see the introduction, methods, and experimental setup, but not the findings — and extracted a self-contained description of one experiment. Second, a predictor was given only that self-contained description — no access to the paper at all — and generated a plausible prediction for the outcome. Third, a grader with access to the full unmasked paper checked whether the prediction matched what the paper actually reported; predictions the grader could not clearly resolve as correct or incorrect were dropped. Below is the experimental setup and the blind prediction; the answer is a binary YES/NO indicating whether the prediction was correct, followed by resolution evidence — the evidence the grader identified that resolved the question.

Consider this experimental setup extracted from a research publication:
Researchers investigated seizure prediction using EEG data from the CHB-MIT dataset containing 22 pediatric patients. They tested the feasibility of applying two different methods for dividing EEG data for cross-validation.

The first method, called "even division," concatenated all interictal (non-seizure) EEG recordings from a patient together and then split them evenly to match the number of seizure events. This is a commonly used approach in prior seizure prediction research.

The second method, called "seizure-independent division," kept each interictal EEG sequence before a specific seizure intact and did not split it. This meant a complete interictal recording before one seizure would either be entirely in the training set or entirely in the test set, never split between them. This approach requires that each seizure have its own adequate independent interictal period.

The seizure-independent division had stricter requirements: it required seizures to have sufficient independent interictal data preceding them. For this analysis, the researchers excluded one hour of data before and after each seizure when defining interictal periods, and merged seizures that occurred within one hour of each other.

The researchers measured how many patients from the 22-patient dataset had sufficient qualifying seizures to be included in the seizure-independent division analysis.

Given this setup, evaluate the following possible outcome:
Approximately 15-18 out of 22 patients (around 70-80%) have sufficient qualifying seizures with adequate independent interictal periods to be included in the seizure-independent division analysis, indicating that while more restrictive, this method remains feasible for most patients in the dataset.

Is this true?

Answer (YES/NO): NO